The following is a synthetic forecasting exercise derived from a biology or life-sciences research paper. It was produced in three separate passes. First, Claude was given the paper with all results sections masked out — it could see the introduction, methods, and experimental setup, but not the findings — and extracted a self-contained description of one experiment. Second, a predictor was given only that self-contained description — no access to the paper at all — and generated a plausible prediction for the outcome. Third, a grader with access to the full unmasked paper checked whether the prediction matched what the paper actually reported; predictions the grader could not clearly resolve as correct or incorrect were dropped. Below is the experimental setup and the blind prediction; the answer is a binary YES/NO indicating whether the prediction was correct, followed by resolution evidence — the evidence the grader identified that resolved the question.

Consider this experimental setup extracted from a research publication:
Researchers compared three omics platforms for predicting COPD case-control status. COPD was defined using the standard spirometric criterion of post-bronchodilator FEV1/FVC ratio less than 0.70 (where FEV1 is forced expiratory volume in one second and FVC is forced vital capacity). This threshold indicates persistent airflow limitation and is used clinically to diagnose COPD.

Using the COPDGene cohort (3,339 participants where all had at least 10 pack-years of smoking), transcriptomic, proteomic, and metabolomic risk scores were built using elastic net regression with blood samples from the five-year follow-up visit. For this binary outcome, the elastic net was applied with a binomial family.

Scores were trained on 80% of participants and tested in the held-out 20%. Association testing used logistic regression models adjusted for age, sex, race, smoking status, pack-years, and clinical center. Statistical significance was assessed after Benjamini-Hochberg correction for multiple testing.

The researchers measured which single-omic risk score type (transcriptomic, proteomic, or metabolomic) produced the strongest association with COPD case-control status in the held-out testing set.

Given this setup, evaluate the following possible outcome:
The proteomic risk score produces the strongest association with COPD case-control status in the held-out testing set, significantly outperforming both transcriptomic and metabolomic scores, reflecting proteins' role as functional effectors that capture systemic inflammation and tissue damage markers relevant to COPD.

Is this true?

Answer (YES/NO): NO